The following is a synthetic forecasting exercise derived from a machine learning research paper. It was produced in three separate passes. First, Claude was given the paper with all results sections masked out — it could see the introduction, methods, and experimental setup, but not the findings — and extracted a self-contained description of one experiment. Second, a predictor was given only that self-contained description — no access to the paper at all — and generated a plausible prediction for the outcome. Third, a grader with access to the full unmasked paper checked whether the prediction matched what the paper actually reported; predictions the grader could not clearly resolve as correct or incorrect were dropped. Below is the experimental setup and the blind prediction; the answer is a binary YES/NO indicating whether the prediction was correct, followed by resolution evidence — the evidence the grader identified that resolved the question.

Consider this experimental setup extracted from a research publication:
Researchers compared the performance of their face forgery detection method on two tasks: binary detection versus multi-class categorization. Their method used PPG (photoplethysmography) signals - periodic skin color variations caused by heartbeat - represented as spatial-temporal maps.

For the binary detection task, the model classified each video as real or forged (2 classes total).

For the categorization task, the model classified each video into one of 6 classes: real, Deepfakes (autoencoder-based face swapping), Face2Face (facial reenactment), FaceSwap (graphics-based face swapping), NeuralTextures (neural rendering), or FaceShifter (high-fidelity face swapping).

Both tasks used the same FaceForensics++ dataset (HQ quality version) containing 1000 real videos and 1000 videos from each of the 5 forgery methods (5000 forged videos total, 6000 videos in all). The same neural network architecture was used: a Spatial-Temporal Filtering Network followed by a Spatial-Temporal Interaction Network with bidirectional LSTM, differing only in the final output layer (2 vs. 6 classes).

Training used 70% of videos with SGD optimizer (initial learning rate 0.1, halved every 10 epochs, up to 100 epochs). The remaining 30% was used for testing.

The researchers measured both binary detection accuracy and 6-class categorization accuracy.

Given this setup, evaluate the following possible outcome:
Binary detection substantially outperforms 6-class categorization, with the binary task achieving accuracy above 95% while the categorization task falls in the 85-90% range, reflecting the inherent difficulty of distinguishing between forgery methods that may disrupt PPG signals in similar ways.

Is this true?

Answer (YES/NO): NO